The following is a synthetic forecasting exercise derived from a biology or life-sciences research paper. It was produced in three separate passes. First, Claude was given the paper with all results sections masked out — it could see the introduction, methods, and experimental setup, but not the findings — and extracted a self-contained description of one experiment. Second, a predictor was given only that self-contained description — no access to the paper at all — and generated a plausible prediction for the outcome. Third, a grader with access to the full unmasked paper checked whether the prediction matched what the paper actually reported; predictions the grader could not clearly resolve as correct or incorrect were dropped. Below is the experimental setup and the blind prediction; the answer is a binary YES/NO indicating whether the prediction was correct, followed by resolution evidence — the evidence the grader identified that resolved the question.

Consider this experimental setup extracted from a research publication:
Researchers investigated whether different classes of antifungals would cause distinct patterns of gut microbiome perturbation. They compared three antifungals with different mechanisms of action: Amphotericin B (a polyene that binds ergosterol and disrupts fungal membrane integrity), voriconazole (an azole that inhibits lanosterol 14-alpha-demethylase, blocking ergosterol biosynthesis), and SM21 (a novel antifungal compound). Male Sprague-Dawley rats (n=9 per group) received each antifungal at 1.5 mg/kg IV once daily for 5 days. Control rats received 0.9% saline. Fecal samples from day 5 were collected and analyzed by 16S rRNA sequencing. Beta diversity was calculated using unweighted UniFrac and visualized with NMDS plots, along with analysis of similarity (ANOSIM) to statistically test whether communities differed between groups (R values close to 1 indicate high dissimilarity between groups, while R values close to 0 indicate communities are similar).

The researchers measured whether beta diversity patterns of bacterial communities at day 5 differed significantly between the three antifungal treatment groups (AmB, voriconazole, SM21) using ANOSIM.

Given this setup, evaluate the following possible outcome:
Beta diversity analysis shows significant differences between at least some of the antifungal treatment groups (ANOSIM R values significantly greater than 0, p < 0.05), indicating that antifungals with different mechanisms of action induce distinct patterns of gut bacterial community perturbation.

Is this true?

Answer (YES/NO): NO